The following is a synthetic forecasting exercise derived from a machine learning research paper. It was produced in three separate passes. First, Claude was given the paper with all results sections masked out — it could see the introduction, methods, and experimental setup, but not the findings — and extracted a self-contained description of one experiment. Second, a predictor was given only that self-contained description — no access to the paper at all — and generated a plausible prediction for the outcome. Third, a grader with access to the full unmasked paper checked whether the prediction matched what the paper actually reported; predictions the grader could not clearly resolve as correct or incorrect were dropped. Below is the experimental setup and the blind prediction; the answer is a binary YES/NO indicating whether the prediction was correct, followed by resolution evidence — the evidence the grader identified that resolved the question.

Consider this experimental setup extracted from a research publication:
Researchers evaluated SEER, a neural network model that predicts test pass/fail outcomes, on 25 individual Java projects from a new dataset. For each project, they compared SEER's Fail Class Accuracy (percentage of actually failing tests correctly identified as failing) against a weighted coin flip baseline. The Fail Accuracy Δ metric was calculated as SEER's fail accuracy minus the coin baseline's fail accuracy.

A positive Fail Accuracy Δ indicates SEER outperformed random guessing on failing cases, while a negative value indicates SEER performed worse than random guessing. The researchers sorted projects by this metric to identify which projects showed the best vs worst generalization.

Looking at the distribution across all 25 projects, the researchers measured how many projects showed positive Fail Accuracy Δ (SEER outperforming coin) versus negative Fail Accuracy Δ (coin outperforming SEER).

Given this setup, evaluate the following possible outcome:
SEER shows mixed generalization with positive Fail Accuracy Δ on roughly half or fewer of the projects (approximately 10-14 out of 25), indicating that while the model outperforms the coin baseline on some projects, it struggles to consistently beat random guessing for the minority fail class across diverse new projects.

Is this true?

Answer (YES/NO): NO